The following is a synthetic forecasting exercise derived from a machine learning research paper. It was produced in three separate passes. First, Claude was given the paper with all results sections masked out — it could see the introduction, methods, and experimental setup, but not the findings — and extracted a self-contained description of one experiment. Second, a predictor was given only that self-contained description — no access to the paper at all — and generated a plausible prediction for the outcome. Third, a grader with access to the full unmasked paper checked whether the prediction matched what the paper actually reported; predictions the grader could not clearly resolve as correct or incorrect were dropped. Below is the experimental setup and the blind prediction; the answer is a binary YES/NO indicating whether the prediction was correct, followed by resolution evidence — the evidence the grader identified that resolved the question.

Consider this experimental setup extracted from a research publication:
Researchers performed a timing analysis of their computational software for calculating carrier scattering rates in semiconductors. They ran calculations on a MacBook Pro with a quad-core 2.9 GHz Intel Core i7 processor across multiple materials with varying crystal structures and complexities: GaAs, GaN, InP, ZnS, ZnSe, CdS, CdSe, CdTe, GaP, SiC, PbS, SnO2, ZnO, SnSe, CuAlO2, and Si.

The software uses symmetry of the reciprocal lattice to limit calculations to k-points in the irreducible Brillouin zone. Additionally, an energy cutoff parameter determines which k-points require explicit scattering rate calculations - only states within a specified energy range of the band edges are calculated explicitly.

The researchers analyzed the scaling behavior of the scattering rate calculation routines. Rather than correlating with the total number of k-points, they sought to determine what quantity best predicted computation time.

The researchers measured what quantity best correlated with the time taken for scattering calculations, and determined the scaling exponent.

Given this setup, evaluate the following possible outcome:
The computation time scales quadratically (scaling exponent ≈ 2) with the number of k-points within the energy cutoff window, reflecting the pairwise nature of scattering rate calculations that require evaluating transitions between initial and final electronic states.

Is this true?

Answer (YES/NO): NO